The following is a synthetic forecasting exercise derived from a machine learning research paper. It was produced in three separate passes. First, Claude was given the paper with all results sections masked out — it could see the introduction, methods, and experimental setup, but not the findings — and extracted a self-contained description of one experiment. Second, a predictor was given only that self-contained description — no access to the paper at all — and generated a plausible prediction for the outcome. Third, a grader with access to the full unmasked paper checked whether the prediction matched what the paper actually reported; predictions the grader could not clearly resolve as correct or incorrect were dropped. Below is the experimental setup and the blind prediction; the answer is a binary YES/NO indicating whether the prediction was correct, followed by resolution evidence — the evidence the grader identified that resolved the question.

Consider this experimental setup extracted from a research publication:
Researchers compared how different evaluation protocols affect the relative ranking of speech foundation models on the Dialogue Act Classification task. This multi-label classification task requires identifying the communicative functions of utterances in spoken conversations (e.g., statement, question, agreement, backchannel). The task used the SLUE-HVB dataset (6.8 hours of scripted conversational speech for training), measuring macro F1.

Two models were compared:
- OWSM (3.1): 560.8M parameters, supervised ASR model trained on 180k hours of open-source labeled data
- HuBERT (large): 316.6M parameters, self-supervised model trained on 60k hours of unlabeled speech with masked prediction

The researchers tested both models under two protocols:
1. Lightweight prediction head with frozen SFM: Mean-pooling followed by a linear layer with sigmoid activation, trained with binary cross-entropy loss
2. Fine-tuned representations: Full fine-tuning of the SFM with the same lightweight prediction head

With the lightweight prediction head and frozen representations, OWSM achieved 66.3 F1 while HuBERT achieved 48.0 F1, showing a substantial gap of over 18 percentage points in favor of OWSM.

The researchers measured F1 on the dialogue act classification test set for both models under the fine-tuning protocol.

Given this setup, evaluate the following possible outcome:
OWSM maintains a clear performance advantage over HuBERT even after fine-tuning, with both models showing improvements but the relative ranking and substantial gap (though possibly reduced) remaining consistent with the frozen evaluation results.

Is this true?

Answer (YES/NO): NO